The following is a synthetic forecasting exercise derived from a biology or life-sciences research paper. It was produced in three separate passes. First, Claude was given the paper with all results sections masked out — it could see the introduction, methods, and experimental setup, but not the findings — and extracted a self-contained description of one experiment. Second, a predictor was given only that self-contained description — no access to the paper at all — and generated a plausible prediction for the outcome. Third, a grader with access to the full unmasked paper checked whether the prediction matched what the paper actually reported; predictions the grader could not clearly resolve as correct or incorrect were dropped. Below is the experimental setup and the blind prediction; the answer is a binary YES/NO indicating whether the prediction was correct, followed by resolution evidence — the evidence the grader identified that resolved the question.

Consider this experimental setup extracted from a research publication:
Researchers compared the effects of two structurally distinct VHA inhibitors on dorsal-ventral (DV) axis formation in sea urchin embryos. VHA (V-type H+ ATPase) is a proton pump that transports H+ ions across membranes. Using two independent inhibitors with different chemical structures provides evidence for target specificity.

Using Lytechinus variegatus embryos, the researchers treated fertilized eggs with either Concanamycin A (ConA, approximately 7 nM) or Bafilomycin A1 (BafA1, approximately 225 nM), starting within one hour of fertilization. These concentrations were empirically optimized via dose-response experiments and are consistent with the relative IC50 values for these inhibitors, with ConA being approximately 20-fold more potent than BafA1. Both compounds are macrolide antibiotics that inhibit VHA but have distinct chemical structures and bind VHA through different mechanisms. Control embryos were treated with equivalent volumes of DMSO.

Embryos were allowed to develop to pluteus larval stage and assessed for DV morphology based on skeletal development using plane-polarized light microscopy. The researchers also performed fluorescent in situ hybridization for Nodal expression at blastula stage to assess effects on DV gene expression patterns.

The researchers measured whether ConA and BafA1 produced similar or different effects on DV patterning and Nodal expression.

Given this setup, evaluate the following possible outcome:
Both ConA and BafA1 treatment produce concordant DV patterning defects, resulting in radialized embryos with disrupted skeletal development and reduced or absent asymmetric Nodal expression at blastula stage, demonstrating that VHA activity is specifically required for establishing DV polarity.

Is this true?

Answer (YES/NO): NO